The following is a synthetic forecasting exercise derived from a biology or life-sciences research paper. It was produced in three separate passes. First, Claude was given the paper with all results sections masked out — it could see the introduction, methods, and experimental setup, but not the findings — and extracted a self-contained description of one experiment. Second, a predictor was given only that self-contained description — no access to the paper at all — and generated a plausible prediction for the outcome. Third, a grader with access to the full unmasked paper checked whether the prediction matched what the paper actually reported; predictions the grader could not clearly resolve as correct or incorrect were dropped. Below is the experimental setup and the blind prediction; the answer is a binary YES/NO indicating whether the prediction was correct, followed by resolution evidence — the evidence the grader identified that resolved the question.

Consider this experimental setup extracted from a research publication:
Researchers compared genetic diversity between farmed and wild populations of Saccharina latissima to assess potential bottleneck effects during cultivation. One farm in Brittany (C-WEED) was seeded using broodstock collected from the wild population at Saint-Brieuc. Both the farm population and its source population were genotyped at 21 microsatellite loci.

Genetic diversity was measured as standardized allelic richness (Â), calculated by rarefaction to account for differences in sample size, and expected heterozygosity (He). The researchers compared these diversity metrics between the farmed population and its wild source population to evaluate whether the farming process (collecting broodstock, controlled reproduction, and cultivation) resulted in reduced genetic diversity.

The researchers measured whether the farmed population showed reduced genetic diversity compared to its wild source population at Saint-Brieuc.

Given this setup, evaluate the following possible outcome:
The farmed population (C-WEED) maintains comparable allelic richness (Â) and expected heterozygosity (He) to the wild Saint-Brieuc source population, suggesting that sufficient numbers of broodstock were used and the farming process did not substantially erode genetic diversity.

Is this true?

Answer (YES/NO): NO